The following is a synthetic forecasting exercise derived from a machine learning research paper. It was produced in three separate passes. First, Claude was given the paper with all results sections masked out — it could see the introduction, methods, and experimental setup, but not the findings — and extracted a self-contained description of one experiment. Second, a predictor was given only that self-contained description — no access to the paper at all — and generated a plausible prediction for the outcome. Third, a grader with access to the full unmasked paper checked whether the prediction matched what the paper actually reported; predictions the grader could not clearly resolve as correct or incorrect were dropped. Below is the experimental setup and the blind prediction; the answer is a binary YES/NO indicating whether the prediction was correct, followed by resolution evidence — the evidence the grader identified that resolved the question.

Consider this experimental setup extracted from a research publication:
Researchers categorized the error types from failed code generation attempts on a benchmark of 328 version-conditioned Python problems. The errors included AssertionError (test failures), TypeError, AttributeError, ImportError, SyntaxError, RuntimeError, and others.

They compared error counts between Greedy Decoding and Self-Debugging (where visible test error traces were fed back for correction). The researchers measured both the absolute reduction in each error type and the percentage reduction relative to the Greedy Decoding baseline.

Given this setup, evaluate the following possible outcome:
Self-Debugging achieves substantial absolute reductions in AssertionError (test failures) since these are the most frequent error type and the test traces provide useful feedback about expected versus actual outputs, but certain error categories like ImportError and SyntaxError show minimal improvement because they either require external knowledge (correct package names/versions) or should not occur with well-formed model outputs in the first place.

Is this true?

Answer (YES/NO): NO